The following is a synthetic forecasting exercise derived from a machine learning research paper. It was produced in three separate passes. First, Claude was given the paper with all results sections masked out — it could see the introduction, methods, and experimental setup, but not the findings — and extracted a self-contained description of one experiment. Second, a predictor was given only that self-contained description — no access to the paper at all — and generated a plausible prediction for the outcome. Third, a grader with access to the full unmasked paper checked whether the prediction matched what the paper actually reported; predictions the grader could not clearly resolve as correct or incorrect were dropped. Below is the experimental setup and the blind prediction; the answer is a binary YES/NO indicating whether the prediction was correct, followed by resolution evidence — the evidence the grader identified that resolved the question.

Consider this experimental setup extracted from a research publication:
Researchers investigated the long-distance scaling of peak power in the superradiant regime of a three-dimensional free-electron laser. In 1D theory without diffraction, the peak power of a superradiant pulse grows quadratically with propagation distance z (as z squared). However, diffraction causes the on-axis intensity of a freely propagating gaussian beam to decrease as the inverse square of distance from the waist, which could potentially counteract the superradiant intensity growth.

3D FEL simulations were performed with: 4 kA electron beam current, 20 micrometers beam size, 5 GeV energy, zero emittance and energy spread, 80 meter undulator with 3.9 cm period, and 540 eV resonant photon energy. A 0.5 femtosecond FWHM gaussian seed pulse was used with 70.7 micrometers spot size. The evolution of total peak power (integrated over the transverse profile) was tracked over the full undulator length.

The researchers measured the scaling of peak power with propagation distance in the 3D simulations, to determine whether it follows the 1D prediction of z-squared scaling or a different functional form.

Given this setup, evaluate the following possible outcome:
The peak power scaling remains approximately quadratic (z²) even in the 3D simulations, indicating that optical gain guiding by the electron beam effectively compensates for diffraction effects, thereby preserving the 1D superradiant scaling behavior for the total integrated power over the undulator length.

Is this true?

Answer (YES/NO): NO